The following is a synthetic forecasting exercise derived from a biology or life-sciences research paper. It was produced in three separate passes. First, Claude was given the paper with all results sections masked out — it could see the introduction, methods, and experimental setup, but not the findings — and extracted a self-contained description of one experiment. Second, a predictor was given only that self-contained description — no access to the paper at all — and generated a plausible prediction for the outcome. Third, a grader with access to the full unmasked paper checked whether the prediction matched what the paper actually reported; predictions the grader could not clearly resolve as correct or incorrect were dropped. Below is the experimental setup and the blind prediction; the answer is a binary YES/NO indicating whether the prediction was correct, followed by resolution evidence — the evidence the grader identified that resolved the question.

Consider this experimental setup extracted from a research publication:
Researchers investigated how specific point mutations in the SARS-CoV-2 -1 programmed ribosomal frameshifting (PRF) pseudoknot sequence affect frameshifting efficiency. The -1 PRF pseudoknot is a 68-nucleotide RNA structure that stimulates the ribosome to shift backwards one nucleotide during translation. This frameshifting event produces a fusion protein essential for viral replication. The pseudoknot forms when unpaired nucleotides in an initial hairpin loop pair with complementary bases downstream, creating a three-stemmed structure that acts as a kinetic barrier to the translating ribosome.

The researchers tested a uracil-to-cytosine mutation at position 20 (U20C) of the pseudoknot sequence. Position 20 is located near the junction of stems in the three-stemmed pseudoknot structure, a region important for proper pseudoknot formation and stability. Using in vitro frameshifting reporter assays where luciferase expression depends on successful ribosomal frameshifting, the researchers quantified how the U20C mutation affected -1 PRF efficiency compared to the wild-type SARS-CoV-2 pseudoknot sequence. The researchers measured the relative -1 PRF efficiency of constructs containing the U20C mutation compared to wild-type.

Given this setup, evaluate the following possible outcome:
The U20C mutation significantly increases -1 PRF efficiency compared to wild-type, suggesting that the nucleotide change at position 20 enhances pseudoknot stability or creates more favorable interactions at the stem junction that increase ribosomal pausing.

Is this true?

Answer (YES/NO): NO